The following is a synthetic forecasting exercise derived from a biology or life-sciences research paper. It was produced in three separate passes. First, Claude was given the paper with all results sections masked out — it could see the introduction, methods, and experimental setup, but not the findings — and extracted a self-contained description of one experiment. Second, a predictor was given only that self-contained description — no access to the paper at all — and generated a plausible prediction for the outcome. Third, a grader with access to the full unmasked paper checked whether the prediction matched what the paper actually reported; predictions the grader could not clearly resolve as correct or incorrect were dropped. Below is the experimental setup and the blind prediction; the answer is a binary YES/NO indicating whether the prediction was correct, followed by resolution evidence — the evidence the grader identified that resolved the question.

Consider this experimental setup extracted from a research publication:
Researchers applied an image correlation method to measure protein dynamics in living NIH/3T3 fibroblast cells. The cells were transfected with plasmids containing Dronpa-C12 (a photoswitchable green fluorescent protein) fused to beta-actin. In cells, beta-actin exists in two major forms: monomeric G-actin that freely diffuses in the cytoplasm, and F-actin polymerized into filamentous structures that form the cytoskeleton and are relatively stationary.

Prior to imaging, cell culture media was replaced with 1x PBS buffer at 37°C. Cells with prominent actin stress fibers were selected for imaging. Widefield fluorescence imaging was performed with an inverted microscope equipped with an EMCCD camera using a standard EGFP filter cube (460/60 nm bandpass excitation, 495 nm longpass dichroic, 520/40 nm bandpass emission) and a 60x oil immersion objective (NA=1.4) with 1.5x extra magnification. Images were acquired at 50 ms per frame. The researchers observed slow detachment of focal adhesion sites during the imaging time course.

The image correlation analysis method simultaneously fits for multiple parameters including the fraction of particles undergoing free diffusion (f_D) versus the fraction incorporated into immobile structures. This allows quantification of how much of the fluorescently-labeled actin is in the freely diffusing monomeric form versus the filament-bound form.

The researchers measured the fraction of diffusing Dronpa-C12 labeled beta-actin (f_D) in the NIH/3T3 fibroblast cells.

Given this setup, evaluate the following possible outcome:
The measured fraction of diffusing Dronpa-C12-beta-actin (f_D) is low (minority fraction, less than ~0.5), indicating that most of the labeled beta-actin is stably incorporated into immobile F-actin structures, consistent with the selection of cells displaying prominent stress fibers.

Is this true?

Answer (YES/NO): NO